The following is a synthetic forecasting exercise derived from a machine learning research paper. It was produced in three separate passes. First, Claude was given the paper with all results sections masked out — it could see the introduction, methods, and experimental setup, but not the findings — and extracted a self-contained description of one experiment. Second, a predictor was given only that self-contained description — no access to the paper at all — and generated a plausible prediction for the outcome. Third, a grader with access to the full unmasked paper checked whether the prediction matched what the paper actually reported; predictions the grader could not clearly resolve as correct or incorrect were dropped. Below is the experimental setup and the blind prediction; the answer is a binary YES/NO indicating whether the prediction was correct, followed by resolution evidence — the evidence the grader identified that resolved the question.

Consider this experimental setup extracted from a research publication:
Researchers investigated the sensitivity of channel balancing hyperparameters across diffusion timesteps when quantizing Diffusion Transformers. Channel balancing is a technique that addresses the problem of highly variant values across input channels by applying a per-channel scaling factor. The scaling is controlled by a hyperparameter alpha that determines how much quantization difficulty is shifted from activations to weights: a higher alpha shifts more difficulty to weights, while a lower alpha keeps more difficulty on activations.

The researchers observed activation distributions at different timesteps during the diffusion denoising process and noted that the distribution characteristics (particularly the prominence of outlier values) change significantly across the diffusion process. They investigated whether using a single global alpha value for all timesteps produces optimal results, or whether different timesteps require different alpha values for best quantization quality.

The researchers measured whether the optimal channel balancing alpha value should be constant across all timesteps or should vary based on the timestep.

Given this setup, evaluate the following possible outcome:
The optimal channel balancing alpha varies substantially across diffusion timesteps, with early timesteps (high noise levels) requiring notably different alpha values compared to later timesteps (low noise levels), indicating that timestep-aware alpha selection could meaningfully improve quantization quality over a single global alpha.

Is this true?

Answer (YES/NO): YES